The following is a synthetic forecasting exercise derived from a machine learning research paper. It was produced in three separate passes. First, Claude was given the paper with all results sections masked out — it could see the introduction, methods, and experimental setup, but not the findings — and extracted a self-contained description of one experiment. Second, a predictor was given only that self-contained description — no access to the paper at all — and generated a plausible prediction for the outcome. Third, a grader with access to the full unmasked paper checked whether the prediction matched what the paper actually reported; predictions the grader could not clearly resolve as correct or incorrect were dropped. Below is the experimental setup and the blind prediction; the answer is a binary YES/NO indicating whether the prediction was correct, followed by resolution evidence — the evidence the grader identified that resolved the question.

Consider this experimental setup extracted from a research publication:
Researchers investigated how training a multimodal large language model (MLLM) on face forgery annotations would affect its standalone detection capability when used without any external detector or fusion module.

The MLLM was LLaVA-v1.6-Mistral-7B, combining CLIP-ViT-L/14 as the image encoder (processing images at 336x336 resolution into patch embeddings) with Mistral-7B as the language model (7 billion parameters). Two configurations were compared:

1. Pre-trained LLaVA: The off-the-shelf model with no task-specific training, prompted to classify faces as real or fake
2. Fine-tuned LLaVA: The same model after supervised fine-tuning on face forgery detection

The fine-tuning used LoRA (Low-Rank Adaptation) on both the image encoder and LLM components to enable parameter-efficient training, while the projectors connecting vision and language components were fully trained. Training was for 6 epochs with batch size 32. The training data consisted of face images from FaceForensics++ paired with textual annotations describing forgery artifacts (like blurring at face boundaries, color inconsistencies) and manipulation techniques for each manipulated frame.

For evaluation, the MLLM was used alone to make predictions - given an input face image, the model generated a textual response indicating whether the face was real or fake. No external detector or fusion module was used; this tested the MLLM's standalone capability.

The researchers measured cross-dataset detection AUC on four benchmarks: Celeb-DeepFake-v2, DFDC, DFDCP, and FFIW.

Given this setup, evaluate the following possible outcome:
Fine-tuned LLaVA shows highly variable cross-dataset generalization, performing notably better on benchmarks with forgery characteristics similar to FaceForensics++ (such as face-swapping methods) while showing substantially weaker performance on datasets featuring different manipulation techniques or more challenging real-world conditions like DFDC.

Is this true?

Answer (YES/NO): NO